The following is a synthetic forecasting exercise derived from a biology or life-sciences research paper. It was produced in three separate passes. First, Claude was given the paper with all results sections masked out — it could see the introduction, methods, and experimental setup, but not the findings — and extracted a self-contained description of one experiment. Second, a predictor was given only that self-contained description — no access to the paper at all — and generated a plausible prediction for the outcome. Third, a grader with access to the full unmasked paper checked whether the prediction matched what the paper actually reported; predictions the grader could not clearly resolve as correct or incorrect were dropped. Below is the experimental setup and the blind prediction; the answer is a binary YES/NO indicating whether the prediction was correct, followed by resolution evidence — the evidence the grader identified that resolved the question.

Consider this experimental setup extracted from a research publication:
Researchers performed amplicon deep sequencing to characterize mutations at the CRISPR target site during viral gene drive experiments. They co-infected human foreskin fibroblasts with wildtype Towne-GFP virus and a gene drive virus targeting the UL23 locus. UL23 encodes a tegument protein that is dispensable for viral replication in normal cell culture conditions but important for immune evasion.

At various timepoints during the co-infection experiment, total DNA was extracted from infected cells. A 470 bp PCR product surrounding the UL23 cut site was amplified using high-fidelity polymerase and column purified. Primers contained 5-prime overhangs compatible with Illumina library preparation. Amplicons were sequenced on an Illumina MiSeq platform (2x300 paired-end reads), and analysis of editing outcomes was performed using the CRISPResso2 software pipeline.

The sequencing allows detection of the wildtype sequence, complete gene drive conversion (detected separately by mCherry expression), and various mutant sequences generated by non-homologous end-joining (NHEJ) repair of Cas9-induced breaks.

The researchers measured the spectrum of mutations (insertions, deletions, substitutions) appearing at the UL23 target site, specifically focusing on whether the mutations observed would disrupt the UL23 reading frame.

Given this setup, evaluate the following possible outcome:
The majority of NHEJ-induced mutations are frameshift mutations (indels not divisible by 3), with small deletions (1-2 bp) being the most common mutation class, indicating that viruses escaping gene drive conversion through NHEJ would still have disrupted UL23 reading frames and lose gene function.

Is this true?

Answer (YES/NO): NO